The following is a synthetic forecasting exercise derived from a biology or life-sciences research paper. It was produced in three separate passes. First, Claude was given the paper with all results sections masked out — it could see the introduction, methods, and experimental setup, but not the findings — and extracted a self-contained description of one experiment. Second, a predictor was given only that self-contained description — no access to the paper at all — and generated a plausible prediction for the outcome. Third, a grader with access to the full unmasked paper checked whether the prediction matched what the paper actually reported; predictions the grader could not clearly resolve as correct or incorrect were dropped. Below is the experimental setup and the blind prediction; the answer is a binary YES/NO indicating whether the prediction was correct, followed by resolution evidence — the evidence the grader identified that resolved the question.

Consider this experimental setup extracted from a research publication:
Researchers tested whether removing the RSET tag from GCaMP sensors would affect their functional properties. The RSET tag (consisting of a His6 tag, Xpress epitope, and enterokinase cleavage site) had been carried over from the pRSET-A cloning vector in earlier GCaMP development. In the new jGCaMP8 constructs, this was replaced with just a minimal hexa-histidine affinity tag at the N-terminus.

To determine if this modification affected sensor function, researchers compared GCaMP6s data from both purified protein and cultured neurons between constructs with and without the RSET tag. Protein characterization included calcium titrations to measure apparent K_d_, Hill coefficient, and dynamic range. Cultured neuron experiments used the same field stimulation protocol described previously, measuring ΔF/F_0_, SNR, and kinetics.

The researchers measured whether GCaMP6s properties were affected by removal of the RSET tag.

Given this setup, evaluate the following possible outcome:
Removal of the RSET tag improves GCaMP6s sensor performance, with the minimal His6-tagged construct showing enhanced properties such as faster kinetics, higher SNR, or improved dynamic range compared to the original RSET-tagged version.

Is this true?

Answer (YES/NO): NO